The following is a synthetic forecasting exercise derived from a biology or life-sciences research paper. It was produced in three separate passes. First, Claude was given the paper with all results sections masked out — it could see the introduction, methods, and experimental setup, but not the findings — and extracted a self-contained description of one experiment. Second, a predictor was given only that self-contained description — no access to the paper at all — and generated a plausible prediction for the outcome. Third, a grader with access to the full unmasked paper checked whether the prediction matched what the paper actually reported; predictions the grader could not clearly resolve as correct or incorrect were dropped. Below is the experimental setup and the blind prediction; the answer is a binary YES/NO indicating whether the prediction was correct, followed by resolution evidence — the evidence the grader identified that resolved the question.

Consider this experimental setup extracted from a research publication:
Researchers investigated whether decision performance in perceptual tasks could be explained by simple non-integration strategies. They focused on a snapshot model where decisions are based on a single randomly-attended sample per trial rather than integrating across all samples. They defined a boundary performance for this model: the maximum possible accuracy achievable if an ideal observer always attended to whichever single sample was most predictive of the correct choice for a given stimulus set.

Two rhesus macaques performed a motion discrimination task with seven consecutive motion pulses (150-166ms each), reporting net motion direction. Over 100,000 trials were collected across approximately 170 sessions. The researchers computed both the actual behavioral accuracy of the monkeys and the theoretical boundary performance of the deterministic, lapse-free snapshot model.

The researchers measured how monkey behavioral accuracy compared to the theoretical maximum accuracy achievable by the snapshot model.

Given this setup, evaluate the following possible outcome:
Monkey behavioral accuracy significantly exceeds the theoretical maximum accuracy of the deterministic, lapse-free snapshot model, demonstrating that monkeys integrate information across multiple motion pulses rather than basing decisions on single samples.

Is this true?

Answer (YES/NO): NO